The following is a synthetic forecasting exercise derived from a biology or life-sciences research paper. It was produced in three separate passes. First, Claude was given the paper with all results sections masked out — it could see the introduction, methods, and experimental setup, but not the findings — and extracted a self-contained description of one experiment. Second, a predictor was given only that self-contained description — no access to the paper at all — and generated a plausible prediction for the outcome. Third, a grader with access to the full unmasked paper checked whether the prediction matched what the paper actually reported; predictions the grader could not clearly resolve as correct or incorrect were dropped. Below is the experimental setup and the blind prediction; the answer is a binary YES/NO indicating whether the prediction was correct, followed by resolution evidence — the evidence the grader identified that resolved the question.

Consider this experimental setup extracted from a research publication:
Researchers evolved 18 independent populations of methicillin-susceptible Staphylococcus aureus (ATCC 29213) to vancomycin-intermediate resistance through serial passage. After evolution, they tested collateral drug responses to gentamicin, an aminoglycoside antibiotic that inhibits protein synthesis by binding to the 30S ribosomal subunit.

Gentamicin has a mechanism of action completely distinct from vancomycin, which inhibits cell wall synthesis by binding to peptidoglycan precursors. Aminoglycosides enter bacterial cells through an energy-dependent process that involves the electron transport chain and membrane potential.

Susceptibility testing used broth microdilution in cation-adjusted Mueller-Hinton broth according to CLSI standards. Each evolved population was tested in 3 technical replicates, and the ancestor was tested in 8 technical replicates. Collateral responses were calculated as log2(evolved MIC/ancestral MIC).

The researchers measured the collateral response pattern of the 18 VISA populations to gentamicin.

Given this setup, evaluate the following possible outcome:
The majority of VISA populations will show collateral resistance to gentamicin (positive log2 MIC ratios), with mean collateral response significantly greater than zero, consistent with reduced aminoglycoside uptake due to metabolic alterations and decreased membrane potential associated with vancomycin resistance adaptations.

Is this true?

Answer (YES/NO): NO